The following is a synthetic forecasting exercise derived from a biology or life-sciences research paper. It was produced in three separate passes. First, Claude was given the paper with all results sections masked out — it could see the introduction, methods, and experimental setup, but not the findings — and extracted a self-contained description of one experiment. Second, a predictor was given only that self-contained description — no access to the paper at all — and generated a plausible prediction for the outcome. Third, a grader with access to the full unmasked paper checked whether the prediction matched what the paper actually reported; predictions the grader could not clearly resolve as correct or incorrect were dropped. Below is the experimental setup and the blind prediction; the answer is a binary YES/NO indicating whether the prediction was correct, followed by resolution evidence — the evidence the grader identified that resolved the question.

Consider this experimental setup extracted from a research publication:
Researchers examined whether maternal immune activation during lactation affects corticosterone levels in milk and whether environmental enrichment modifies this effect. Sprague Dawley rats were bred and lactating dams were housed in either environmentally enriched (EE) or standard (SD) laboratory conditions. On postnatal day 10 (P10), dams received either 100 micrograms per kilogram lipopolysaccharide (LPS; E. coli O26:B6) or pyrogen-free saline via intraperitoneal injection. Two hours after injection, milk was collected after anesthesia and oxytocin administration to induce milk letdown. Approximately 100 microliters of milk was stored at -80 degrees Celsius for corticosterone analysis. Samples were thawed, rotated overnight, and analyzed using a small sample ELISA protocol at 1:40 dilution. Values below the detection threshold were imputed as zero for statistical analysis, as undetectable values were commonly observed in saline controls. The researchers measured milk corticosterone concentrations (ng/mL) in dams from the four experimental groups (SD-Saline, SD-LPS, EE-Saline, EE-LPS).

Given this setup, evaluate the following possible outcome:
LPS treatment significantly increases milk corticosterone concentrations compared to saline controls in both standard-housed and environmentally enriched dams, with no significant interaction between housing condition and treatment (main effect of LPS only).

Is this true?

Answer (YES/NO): YES